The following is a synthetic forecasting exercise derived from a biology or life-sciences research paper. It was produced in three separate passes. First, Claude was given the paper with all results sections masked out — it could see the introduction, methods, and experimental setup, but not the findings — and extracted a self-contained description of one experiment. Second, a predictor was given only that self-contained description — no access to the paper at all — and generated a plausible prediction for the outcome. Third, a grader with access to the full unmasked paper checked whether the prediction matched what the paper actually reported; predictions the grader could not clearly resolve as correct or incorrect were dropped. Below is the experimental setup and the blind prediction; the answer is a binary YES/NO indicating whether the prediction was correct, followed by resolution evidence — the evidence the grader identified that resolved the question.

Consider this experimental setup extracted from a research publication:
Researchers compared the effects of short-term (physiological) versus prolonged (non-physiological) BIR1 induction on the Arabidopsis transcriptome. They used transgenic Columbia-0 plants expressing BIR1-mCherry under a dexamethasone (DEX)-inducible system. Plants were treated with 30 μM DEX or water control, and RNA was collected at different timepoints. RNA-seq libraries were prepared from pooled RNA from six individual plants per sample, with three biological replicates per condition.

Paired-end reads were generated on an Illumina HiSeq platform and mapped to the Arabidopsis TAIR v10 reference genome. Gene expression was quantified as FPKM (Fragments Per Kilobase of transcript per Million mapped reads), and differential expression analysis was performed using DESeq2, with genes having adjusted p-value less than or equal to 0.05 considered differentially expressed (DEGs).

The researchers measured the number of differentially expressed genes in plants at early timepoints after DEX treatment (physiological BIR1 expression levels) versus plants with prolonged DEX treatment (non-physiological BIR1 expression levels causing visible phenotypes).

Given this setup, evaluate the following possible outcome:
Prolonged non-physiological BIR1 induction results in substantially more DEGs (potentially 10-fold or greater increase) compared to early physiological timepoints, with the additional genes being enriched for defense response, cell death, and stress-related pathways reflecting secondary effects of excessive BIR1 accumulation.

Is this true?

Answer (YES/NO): NO